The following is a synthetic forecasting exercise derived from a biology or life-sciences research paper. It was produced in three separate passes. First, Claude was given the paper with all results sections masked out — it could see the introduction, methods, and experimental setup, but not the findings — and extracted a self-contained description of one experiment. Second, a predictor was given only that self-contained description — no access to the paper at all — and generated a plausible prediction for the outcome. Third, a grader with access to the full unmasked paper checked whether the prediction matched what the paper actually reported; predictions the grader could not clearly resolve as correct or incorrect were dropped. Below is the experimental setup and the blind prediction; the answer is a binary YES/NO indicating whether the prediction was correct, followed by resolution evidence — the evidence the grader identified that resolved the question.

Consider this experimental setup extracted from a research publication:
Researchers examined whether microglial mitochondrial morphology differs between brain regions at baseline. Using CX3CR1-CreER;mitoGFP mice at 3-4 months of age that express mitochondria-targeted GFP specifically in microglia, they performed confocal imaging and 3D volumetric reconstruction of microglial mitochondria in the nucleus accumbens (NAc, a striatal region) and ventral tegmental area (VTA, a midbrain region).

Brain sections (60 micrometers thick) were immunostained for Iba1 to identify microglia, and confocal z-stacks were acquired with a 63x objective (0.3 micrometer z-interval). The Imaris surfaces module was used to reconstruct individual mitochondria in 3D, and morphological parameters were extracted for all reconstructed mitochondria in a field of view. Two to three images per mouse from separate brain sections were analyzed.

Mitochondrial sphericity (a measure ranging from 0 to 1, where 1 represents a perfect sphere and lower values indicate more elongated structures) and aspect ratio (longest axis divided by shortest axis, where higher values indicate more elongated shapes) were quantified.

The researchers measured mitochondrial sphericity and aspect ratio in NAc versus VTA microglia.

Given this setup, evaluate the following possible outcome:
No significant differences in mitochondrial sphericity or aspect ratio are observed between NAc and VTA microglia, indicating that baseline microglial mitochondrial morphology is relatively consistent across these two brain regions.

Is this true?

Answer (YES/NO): YES